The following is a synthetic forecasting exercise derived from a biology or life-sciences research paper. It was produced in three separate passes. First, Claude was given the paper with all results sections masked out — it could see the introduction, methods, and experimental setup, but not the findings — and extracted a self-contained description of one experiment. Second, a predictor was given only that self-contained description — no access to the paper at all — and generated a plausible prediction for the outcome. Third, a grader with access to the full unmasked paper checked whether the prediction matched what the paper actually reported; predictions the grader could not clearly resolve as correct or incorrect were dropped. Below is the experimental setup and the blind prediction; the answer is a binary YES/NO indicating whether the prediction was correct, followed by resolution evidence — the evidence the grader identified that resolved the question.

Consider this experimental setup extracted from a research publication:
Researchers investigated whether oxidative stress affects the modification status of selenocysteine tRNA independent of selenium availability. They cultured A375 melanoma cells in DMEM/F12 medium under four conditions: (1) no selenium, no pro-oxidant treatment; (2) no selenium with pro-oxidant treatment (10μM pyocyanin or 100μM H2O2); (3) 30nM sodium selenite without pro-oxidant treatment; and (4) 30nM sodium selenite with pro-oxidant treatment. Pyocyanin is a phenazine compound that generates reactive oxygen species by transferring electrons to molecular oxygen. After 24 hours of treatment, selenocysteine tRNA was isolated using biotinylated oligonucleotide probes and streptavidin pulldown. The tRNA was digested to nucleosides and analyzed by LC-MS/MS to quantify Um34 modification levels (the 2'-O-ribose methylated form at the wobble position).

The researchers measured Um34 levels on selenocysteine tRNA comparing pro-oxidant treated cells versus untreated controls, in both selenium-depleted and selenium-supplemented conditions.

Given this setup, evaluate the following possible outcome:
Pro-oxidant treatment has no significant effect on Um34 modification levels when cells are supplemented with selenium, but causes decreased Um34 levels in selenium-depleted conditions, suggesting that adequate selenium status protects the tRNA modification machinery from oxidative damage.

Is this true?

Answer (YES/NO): NO